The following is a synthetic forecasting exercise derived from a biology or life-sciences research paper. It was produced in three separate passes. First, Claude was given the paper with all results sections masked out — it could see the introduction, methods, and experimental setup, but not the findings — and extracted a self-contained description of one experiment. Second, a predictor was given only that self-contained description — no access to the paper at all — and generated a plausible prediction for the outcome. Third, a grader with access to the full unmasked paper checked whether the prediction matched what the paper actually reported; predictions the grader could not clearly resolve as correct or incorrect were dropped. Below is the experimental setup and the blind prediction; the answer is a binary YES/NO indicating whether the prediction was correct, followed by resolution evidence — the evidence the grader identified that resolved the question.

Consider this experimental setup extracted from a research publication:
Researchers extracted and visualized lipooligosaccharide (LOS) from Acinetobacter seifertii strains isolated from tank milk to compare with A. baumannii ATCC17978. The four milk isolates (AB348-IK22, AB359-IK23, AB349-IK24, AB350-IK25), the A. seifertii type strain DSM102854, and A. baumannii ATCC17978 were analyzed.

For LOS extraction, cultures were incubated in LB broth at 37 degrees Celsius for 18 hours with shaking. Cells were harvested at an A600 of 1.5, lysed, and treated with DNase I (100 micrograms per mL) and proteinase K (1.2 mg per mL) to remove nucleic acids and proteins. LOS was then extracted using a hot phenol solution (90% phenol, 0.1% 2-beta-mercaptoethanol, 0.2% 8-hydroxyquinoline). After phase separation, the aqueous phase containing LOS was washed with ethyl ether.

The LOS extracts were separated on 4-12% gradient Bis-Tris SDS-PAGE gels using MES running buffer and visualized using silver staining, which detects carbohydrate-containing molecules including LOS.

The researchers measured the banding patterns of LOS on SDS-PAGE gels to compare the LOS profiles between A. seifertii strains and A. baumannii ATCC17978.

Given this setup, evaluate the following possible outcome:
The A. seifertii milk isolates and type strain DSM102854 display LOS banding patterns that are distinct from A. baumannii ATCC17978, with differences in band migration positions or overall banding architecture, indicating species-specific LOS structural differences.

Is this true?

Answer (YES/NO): NO